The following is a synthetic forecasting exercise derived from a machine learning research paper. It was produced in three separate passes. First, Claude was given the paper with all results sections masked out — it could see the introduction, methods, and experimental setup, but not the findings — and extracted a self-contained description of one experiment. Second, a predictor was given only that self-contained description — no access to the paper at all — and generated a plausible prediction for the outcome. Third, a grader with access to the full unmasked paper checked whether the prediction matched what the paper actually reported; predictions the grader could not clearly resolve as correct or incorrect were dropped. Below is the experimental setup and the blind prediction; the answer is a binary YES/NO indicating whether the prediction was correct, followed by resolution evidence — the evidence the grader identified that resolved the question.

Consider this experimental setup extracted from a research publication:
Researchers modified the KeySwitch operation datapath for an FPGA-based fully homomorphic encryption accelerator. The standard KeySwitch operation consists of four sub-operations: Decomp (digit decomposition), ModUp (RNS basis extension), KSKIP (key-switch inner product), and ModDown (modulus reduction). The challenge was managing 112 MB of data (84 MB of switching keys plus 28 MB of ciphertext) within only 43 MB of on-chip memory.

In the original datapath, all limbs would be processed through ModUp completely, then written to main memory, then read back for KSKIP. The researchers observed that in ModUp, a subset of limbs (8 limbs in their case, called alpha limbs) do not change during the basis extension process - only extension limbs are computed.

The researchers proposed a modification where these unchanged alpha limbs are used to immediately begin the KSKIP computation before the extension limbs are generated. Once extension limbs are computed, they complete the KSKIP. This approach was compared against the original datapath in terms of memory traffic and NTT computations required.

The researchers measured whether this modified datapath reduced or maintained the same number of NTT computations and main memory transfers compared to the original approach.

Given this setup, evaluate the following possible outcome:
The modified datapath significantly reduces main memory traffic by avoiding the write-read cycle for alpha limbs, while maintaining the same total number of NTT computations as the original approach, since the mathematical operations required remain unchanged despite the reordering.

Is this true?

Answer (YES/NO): NO